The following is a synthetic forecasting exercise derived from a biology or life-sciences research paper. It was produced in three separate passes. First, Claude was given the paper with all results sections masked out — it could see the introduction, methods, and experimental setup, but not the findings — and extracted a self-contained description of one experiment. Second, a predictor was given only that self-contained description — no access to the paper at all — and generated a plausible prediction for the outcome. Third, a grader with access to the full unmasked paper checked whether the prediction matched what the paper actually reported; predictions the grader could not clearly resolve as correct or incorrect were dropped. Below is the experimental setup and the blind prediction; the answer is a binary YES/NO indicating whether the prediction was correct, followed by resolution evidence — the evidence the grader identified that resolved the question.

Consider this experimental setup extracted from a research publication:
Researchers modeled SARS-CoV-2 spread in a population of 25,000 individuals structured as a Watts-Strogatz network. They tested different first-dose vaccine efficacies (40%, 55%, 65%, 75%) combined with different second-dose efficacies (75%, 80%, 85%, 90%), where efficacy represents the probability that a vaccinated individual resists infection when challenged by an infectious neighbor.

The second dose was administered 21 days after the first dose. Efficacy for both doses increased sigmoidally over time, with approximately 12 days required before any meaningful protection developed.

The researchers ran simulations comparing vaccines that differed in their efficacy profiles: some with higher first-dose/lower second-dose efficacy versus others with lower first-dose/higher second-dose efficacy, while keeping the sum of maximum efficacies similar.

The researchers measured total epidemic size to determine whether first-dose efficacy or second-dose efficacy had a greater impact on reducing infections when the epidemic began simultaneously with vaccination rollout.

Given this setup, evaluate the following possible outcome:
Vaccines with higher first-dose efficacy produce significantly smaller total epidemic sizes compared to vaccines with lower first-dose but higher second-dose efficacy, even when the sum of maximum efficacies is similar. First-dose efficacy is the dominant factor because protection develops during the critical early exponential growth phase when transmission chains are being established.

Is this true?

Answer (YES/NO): YES